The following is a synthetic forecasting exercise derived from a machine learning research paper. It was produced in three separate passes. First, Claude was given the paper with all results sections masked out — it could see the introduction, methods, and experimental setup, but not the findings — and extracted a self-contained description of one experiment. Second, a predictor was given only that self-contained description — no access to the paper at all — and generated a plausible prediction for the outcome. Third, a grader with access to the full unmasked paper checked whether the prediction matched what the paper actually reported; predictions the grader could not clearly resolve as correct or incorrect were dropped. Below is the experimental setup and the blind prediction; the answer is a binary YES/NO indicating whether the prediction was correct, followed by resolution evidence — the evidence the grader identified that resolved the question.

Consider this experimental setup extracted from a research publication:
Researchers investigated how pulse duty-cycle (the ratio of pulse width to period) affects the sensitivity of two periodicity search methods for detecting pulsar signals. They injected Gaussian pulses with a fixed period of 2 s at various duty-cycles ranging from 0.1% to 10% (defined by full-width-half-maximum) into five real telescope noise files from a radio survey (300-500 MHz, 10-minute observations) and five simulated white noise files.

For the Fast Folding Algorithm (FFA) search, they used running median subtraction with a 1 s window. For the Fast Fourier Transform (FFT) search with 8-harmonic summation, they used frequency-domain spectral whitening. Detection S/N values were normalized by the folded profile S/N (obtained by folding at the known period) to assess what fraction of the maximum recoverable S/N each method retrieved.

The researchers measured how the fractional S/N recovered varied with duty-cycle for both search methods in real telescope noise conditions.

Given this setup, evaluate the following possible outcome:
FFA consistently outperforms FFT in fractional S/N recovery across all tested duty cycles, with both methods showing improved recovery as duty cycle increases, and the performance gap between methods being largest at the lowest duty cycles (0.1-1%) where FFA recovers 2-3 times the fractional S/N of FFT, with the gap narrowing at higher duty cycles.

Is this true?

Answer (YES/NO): NO